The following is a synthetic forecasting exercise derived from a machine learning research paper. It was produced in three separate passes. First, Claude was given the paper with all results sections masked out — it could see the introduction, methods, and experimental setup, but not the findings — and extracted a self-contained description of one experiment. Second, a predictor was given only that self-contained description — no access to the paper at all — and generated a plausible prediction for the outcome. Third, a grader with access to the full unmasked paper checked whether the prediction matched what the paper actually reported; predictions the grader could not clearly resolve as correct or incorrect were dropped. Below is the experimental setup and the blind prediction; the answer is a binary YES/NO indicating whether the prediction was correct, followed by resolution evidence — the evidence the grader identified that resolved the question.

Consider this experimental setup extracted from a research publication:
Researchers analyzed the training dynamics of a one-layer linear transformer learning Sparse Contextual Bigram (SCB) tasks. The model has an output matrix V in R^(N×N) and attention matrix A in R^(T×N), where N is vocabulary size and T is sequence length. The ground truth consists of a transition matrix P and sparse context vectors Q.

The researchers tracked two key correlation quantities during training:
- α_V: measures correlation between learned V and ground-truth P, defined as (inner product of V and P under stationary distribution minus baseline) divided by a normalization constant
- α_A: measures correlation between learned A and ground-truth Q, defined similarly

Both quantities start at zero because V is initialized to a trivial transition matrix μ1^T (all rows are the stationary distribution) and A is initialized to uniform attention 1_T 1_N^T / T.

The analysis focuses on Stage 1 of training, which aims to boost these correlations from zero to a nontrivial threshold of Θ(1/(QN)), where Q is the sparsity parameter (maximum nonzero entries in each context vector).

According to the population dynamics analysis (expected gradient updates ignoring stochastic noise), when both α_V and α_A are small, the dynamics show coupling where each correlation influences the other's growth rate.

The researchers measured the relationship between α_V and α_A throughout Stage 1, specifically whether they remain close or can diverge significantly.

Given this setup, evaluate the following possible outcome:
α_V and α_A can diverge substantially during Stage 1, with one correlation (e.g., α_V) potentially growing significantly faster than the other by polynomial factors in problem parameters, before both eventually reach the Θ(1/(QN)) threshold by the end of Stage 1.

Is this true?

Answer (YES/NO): NO